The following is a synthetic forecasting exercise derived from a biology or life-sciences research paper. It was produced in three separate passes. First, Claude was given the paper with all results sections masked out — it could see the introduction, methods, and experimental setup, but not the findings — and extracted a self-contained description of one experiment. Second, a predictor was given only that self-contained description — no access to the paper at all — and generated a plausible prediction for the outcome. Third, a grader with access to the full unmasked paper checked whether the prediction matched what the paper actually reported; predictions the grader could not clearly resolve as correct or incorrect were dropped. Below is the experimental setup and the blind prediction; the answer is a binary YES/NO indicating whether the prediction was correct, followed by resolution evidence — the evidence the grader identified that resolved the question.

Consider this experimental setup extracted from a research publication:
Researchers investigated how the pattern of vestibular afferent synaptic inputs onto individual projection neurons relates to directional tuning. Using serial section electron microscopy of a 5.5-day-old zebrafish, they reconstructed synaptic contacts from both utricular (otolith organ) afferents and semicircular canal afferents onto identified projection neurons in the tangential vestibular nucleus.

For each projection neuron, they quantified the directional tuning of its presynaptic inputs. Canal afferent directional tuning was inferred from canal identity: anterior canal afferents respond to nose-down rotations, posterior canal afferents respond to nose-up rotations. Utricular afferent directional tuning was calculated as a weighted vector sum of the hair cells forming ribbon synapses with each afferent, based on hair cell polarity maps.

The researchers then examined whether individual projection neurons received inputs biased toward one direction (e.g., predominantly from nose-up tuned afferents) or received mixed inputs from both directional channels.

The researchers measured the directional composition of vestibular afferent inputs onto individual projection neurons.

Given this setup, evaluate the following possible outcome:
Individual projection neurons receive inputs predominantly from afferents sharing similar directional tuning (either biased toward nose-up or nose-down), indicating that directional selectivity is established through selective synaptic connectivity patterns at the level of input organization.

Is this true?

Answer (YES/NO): YES